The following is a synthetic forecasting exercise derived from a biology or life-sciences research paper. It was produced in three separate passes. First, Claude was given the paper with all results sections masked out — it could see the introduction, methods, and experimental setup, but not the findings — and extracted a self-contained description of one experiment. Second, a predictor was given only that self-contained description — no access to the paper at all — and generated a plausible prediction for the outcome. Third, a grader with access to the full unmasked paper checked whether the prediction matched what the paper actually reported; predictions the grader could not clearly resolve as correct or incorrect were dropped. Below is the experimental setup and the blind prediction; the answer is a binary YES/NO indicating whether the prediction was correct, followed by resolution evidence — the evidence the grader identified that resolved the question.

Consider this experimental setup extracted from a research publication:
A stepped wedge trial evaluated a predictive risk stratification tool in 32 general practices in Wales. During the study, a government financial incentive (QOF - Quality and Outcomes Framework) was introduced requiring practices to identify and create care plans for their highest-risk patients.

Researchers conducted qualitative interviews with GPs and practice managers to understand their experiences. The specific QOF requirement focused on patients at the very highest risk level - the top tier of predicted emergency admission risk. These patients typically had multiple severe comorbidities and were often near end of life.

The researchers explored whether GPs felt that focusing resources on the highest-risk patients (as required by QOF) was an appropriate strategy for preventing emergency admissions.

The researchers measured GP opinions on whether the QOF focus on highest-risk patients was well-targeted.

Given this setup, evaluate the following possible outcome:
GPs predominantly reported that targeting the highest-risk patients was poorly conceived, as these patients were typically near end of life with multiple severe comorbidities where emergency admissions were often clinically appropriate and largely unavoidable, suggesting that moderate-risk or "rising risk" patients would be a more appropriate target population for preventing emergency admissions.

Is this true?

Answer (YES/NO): NO